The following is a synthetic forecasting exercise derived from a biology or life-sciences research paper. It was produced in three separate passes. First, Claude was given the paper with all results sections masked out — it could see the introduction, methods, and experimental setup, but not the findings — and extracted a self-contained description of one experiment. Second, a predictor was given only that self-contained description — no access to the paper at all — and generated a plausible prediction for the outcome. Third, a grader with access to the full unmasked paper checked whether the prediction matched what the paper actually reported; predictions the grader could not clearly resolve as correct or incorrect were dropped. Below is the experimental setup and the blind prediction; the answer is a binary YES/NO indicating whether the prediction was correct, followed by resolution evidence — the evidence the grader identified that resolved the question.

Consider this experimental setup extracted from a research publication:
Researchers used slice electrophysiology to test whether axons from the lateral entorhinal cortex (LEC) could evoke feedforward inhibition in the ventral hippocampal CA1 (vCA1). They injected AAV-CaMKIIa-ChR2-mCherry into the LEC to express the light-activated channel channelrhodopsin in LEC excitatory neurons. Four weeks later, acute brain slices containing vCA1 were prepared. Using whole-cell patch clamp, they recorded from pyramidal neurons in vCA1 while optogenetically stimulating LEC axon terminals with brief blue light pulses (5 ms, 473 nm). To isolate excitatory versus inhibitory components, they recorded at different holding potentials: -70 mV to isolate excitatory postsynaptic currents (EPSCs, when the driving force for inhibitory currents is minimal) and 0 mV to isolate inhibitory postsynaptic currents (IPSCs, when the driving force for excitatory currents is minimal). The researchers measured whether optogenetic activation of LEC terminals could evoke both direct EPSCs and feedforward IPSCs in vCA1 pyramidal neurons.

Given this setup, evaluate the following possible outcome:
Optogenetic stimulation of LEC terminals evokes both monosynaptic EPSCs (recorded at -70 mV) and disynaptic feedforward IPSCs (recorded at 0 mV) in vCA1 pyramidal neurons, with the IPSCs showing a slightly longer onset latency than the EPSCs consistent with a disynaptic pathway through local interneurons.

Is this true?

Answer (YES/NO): YES